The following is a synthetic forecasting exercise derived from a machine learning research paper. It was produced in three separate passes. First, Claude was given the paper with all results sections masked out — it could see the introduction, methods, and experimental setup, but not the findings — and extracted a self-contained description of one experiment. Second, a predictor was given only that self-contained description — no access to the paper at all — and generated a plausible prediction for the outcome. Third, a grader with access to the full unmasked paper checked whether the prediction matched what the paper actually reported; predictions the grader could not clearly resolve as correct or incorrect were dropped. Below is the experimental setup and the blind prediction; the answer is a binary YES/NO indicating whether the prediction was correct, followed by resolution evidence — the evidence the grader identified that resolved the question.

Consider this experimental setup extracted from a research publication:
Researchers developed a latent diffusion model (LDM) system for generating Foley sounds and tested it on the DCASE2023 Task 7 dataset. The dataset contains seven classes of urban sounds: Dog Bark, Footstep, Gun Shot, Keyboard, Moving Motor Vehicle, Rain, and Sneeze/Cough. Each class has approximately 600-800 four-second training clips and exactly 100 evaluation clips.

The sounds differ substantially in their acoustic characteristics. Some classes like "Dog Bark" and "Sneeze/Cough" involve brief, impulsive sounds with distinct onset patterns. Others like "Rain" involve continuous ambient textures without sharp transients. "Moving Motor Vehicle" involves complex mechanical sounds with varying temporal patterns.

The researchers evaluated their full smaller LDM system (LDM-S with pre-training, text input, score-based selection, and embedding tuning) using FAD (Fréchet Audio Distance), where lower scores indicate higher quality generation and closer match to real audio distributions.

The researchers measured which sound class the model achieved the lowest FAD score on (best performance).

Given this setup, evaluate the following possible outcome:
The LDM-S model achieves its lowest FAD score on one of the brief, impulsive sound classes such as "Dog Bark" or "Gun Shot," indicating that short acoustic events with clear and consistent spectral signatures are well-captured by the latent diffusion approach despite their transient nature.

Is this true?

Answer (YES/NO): NO